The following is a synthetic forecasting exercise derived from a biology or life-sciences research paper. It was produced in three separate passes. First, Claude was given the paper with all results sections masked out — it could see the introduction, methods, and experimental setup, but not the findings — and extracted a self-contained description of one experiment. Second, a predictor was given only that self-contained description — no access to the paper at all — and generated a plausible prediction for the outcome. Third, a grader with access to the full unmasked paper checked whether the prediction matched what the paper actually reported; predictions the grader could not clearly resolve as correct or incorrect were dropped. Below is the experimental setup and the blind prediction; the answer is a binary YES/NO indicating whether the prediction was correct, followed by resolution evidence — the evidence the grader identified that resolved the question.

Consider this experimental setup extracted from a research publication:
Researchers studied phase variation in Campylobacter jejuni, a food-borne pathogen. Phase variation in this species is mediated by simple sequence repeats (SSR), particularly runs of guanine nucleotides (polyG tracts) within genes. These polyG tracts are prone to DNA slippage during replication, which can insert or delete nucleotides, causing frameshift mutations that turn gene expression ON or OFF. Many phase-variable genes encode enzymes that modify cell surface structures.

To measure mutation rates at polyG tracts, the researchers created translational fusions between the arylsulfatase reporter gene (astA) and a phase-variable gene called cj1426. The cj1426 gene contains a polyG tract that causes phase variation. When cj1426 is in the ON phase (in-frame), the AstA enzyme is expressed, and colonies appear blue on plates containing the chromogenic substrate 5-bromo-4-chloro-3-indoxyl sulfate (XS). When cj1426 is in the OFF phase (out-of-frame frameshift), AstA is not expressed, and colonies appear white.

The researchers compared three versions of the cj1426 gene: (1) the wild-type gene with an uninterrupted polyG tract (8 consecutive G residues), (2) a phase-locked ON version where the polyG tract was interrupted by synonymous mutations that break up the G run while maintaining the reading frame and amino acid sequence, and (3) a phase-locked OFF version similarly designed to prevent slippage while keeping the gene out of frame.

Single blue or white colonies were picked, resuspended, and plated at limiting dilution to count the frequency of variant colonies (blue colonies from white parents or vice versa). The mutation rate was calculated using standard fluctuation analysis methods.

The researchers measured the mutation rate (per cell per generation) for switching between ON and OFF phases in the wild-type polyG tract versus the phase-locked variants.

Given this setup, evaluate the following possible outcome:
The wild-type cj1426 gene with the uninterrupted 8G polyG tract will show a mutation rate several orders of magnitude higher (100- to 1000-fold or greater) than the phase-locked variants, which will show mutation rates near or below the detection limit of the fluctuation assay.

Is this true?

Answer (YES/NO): YES